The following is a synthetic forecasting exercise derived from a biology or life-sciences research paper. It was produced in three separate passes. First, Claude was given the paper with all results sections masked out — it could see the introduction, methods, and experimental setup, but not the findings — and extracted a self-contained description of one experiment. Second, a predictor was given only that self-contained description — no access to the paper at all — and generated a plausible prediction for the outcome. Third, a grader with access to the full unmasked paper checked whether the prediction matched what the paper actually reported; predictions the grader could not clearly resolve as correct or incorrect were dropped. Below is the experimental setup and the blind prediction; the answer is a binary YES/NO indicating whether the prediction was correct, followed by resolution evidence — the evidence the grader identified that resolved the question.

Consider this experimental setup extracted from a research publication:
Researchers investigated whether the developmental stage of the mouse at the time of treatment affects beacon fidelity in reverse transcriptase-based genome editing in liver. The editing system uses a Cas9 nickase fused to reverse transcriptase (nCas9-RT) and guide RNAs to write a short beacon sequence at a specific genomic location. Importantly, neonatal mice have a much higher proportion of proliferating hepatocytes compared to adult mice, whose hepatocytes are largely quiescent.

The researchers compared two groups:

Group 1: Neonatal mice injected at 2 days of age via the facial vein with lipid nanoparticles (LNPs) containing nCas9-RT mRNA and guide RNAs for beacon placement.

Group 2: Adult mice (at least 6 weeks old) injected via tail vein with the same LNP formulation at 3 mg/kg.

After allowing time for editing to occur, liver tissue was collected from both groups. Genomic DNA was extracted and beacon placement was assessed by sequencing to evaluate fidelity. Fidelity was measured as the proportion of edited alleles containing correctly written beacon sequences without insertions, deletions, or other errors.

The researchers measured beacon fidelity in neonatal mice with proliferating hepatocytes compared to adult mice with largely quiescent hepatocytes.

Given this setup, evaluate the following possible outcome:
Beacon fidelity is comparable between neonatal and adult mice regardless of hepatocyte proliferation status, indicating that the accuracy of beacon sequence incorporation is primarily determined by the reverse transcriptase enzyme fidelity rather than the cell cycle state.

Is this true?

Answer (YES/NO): NO